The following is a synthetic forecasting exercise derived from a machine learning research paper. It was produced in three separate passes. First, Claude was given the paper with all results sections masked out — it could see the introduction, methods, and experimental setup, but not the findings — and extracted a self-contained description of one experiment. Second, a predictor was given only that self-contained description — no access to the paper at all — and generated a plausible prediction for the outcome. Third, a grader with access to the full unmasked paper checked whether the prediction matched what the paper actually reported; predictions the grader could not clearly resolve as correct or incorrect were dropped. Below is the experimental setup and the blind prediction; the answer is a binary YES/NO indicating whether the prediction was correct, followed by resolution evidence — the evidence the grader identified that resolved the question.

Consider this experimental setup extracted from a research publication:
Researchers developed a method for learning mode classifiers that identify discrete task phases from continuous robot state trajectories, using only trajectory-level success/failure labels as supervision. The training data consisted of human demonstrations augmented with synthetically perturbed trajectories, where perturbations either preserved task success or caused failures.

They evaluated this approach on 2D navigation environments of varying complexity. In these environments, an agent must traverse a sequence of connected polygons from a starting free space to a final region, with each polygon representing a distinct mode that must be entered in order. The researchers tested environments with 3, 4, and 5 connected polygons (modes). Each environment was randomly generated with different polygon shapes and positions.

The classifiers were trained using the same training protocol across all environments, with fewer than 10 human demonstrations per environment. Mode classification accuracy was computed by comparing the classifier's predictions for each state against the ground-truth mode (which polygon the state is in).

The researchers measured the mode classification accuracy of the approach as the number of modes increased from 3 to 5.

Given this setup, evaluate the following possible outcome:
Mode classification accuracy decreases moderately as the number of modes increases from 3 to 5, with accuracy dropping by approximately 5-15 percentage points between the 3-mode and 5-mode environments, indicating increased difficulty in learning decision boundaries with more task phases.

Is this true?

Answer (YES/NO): NO